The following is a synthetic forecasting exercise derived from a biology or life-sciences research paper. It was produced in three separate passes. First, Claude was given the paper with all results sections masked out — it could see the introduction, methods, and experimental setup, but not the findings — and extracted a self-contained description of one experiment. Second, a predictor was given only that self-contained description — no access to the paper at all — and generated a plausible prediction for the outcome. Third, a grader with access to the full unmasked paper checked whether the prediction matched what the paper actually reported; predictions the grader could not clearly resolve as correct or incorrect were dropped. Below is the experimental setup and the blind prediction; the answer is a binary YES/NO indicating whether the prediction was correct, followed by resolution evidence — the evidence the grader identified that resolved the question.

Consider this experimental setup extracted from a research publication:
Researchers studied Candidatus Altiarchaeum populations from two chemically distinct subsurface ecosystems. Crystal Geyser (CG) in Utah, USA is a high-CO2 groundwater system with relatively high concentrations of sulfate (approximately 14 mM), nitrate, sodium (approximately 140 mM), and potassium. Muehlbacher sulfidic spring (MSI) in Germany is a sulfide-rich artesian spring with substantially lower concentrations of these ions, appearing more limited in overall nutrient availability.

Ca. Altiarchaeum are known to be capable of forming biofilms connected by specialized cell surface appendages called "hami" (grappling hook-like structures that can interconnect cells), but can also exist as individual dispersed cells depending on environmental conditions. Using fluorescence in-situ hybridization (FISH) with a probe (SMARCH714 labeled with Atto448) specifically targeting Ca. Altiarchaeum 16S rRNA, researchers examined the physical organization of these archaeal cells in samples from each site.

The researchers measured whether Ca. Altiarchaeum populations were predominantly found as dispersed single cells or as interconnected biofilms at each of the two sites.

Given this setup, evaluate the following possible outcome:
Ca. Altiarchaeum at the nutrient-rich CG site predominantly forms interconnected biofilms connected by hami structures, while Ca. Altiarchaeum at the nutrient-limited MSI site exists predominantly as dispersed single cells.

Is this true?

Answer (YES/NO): NO